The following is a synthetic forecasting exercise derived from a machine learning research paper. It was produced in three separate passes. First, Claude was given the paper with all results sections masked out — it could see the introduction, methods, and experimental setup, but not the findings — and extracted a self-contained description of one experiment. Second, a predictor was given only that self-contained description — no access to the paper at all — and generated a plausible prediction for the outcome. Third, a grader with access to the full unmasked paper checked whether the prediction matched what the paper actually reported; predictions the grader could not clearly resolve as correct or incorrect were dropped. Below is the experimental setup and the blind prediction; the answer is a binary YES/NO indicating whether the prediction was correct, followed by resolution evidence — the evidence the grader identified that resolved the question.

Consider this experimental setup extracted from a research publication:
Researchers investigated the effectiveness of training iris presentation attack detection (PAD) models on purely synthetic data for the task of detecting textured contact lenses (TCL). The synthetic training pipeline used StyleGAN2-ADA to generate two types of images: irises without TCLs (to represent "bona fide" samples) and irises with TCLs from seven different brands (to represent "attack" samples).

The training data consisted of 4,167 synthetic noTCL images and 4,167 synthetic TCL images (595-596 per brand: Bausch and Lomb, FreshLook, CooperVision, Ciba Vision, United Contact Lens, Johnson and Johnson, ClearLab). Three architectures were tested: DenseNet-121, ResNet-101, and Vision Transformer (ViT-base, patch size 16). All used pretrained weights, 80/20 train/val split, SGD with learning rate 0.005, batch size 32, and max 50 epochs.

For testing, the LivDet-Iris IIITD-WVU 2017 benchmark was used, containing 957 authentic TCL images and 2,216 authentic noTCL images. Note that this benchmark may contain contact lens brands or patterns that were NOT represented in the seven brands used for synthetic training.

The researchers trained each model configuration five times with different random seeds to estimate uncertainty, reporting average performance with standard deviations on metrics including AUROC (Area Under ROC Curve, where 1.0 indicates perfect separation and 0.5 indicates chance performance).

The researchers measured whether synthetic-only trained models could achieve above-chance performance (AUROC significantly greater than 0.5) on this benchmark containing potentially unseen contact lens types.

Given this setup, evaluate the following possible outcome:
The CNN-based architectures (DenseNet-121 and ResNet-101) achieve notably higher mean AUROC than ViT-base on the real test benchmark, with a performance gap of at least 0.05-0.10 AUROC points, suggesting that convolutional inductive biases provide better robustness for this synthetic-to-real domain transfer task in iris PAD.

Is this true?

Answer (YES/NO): NO